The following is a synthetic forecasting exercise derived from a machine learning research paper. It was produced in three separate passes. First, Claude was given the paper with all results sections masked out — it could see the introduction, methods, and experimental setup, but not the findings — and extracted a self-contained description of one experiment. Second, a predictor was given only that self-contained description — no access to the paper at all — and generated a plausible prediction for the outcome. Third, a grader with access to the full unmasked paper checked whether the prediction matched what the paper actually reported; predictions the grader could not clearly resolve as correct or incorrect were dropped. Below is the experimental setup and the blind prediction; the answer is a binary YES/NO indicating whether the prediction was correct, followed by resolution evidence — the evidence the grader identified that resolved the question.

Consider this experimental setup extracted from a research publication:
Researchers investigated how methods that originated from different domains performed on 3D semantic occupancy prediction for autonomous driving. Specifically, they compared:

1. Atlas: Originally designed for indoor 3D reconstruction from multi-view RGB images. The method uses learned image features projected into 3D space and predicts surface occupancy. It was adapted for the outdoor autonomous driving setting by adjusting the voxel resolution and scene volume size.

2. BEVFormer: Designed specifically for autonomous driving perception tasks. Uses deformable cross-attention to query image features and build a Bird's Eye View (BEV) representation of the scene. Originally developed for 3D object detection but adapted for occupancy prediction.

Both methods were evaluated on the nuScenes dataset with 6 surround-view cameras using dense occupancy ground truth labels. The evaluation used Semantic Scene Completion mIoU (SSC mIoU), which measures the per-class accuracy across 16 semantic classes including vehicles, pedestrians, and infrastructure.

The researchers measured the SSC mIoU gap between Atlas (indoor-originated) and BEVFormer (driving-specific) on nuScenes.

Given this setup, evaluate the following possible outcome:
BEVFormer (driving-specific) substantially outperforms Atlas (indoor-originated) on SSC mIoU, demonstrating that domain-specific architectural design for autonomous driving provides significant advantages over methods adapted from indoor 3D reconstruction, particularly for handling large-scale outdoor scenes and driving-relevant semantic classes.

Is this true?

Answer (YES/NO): NO